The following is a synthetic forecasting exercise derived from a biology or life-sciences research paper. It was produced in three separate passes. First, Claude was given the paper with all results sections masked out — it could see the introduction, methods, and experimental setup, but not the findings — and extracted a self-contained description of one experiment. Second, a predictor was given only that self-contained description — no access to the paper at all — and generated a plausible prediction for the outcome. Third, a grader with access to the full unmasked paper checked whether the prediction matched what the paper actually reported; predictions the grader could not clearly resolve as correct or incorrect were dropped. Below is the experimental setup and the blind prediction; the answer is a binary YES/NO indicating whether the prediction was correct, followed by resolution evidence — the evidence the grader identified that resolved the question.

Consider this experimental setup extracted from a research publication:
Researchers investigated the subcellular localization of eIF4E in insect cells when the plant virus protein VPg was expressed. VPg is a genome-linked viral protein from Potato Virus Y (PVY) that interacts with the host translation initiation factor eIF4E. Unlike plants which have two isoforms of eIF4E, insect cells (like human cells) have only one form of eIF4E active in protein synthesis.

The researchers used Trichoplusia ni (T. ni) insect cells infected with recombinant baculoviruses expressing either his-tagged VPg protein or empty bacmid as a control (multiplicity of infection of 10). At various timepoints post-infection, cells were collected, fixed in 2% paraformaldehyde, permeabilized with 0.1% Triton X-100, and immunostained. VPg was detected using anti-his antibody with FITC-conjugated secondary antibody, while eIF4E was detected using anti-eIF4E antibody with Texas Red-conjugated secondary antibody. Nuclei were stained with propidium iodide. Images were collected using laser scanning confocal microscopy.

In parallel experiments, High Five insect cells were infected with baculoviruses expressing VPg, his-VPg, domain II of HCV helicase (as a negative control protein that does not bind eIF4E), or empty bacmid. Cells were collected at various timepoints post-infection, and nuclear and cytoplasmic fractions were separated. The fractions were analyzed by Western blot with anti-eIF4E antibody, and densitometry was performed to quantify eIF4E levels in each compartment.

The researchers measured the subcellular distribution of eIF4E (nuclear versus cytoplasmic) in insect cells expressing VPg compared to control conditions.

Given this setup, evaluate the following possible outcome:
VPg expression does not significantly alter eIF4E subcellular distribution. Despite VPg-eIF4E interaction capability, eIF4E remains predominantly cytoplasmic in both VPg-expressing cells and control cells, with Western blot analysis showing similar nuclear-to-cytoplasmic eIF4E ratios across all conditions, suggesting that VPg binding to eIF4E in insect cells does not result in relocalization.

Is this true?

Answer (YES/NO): NO